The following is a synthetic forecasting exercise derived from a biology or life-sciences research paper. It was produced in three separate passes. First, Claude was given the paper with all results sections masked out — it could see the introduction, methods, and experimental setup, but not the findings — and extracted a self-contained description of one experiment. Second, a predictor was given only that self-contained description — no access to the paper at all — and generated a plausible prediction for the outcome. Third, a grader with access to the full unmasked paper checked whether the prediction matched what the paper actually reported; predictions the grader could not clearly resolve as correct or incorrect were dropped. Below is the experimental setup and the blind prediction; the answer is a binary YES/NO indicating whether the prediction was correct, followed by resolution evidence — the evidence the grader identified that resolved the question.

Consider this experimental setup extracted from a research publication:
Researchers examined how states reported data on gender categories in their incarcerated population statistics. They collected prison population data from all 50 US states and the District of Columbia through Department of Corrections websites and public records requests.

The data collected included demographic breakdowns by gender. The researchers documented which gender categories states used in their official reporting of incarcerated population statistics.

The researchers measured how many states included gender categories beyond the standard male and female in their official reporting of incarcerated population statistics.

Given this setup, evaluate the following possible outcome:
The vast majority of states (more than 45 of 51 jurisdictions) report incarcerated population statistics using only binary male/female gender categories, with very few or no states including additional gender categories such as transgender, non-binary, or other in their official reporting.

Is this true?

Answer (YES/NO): YES